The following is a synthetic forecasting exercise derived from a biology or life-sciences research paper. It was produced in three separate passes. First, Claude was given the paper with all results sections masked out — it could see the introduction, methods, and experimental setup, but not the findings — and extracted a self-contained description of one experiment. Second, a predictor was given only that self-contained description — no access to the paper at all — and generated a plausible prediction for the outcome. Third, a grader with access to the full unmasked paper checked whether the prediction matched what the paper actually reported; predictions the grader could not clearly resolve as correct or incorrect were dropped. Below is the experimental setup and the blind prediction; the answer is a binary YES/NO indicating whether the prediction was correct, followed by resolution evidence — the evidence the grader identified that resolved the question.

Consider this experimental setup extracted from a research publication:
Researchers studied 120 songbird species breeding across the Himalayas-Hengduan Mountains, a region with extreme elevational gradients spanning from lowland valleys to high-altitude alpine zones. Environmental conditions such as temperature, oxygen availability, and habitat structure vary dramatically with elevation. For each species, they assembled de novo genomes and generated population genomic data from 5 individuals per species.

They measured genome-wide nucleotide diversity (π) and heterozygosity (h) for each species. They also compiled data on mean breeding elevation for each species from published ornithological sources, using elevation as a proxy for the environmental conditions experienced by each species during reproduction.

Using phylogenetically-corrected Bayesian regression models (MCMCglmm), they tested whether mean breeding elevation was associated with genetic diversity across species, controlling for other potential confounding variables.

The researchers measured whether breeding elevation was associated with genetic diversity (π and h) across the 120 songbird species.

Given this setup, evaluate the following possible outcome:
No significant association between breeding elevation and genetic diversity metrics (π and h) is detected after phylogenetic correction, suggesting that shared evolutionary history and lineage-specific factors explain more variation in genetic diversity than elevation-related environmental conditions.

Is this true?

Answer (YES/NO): NO